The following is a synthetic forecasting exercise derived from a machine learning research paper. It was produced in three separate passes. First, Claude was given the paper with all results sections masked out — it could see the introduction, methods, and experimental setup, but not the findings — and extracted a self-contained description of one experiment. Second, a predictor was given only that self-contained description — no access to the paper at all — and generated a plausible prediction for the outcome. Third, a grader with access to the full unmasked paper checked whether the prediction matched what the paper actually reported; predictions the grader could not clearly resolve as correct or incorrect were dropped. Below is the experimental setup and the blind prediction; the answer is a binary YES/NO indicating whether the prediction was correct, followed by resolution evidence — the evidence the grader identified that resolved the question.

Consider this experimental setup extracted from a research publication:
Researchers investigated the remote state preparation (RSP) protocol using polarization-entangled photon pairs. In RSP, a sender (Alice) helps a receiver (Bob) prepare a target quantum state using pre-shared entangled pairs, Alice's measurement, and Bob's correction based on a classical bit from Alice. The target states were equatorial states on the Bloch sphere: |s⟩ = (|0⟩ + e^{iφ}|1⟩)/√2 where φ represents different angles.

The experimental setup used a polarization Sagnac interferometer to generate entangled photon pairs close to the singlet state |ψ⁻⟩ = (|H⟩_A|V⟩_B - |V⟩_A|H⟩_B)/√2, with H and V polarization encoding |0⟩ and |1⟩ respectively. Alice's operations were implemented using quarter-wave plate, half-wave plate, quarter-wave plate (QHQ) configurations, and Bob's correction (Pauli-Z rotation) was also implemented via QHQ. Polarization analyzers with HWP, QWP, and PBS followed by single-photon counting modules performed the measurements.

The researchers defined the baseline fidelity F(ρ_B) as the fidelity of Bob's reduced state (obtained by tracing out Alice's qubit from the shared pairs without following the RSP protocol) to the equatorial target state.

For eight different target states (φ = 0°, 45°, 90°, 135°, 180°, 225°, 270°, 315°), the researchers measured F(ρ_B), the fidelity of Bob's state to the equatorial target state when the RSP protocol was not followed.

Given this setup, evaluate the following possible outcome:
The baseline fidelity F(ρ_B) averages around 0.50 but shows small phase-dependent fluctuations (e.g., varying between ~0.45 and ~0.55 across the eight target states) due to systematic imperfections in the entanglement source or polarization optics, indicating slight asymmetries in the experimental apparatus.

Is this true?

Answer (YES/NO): NO